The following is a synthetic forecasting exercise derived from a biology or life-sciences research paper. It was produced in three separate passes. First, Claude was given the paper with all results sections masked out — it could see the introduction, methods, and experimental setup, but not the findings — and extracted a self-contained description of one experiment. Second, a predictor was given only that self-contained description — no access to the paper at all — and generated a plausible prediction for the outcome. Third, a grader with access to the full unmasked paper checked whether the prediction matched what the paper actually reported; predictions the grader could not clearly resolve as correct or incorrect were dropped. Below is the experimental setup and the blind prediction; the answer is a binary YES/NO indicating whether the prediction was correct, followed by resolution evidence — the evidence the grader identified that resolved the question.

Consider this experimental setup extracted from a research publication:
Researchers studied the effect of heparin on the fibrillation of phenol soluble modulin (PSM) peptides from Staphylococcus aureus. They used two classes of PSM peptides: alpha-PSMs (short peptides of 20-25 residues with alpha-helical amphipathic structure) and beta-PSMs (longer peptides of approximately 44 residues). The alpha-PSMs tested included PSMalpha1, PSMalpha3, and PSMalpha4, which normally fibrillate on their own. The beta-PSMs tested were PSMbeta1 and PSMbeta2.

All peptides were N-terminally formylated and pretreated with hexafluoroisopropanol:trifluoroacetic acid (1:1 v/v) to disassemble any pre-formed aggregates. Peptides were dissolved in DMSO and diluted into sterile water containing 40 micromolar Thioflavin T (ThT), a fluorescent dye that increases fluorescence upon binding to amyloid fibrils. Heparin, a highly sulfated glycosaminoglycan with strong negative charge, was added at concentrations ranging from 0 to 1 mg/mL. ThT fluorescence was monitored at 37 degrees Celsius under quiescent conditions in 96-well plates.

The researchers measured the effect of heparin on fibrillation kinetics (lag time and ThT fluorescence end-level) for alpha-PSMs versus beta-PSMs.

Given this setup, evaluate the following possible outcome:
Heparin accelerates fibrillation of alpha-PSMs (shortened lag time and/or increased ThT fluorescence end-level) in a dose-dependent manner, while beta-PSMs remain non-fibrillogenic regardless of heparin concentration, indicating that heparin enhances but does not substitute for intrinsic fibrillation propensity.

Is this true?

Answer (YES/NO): NO